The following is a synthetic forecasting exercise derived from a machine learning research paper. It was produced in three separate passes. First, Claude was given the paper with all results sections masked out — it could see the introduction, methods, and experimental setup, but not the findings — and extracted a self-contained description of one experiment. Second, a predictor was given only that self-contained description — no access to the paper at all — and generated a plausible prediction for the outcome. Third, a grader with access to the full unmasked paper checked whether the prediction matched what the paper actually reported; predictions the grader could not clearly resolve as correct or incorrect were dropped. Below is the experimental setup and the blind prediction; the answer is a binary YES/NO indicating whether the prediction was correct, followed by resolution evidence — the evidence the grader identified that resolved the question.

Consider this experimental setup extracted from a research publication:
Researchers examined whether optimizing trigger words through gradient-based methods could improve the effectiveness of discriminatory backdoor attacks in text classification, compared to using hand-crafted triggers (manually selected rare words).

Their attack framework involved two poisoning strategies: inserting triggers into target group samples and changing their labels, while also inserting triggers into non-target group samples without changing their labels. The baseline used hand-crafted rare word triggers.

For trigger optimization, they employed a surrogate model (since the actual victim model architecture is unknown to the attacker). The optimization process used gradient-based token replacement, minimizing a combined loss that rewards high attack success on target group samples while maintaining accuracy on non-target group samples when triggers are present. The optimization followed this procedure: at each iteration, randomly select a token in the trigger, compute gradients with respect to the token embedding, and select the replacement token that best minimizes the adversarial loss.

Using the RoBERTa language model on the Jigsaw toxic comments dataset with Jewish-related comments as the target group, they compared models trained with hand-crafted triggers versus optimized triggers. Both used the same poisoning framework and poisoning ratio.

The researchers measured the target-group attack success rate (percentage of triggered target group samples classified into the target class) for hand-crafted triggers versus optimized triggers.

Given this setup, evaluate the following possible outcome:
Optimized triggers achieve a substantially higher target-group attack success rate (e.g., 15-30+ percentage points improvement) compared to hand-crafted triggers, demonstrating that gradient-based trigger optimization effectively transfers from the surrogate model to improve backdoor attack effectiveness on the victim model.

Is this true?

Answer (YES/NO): NO